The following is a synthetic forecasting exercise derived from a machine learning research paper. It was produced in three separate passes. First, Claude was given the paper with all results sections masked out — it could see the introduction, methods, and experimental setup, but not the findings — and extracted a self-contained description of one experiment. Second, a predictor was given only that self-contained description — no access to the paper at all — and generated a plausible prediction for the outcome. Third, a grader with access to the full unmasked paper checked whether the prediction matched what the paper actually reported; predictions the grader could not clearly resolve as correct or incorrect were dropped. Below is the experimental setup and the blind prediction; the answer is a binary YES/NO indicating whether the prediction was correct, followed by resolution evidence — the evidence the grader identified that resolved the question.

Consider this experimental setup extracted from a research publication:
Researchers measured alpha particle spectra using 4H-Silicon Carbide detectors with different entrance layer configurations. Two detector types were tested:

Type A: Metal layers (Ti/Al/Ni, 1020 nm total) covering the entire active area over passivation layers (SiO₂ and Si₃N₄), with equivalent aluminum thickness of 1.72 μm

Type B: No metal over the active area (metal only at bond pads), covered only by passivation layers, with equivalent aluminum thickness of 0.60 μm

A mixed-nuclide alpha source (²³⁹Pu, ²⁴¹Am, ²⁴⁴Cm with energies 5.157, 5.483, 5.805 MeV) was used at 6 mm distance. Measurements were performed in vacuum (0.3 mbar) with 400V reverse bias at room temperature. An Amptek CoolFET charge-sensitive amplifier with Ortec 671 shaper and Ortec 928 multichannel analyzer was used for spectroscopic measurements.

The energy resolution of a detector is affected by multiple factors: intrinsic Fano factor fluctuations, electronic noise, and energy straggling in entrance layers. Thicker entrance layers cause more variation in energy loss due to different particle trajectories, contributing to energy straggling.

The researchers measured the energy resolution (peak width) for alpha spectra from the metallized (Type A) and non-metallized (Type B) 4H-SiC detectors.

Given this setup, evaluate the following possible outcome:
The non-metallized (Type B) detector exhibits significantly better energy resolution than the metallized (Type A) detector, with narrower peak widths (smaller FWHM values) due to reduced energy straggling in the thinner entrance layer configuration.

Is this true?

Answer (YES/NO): NO